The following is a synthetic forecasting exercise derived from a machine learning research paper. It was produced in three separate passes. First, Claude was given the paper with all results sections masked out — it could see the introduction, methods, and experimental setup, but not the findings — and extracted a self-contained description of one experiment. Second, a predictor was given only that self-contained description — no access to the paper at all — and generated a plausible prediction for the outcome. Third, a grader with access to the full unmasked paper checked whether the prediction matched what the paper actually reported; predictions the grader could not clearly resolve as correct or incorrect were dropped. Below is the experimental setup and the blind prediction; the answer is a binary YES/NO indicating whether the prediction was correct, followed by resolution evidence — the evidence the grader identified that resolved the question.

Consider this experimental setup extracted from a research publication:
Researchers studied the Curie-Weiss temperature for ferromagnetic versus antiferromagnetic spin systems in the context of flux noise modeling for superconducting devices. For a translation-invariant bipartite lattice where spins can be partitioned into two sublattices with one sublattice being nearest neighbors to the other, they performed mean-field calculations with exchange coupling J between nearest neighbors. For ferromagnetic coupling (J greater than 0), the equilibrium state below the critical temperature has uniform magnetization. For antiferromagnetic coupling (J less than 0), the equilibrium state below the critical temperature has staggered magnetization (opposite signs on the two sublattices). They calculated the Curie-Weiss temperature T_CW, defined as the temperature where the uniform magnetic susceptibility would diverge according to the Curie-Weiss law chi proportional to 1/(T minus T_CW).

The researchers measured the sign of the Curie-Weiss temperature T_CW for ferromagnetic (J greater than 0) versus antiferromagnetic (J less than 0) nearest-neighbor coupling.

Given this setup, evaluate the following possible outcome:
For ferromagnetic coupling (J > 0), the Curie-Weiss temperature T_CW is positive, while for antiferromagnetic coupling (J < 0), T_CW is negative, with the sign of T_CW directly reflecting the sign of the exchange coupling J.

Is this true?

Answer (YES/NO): YES